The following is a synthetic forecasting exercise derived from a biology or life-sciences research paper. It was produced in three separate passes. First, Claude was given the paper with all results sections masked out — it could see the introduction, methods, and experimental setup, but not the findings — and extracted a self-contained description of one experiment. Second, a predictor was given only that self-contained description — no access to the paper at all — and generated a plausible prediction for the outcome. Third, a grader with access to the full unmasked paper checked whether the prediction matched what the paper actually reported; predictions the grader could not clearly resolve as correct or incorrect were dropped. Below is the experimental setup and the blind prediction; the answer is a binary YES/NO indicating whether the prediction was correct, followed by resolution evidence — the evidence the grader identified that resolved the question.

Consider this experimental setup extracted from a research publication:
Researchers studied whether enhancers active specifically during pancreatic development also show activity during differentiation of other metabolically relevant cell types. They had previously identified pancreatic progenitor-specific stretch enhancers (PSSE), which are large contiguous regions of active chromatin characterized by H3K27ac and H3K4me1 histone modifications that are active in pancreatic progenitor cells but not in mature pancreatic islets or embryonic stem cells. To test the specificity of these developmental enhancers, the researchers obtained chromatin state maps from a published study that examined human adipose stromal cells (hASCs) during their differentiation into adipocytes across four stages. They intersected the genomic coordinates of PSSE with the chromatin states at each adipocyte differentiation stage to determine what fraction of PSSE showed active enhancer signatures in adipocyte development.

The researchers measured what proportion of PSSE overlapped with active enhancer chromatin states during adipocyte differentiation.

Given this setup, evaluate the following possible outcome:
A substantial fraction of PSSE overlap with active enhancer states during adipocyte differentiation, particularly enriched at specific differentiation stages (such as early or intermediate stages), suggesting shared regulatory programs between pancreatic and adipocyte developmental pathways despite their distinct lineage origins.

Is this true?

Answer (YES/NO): NO